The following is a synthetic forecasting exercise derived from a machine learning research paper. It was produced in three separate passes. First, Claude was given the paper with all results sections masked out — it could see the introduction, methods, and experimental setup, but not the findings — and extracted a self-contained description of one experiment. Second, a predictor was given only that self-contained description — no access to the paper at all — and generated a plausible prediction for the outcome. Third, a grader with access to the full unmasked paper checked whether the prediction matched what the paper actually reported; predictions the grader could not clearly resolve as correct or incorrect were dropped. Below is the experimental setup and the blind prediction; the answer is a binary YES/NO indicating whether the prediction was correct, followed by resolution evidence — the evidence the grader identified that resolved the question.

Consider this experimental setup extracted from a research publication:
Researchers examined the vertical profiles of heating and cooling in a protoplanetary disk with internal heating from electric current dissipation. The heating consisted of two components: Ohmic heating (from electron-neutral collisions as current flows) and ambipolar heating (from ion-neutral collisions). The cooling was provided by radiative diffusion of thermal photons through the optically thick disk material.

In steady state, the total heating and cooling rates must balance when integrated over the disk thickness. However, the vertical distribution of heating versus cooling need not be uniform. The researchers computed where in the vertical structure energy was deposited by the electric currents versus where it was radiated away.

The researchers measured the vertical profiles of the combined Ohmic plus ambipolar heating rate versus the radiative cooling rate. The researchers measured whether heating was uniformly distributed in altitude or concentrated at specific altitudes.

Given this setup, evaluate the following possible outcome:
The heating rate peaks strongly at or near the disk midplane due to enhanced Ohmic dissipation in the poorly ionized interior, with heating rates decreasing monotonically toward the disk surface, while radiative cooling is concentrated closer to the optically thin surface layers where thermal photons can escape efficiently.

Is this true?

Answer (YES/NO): NO